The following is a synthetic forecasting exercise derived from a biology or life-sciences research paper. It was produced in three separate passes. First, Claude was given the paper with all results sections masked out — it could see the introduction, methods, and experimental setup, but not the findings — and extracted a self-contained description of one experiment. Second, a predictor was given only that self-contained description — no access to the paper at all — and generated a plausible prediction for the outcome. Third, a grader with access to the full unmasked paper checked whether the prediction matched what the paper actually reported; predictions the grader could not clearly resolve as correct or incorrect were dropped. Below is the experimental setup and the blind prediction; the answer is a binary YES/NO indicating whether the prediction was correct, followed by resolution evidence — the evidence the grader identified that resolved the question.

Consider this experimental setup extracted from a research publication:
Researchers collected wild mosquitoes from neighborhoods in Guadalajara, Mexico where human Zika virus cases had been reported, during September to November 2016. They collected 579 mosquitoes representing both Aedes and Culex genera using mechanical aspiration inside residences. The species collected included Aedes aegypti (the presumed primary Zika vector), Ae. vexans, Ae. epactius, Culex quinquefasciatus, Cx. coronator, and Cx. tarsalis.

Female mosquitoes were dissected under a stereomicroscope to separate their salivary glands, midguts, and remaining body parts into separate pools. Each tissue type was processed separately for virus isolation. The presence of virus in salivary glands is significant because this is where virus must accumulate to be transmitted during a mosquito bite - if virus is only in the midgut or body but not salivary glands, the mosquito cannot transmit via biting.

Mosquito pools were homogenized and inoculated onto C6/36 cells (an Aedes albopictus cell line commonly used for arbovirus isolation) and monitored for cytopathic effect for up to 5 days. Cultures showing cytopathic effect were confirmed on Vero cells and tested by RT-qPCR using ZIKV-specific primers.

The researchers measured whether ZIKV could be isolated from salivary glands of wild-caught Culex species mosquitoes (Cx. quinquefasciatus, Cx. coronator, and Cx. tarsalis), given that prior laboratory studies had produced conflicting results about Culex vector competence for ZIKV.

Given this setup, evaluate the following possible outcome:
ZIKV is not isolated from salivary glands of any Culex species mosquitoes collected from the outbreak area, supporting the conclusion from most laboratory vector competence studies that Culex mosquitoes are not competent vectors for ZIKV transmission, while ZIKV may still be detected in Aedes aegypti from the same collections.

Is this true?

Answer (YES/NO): NO